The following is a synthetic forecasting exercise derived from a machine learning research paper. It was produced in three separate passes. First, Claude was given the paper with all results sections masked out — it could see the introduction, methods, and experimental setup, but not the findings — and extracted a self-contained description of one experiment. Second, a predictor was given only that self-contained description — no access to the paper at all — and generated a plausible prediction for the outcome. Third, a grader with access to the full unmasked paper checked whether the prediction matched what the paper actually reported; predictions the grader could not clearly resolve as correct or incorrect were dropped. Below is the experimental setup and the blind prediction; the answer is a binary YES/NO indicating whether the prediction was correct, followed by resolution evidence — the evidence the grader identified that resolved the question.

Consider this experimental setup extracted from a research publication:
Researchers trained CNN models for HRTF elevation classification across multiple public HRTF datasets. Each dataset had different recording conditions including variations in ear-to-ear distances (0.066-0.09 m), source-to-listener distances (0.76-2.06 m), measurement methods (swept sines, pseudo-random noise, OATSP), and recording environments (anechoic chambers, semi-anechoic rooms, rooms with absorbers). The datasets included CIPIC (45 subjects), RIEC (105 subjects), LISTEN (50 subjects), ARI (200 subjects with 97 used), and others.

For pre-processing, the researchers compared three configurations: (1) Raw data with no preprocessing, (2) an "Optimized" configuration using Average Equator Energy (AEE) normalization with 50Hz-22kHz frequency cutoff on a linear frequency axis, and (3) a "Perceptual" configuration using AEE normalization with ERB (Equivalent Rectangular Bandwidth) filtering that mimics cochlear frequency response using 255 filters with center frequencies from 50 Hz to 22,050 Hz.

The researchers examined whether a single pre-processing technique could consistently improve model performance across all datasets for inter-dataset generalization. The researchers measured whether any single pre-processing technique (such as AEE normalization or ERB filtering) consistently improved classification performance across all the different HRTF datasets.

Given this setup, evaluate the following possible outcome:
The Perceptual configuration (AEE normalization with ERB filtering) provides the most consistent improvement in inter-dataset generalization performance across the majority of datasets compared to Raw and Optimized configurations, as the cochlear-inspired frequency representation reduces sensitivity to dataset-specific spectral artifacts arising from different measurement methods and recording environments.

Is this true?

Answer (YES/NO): NO